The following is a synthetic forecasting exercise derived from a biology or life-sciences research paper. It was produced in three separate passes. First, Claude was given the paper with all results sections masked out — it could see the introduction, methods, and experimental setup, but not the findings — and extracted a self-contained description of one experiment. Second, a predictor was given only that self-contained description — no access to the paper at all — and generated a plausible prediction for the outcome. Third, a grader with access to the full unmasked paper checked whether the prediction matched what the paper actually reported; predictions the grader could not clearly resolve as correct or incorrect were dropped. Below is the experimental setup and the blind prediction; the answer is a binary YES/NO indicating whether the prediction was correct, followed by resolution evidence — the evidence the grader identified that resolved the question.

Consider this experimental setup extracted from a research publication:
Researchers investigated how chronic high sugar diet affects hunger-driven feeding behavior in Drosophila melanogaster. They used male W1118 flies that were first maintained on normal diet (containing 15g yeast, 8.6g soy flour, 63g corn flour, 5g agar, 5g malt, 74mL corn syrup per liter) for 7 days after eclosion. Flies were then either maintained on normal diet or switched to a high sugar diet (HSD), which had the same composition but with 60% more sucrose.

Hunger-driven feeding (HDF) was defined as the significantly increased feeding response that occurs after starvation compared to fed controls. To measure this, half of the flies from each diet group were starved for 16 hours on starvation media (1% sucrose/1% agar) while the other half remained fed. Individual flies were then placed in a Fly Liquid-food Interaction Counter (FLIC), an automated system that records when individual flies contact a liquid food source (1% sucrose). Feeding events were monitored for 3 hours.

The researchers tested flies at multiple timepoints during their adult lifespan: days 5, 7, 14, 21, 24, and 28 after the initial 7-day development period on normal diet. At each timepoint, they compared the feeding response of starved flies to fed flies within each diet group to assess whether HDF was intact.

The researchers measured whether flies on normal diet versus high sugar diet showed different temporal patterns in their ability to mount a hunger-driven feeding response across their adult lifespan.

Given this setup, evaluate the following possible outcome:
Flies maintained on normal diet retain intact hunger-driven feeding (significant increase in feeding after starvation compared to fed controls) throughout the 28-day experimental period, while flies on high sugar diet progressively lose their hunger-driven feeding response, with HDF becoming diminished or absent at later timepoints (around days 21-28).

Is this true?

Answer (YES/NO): NO